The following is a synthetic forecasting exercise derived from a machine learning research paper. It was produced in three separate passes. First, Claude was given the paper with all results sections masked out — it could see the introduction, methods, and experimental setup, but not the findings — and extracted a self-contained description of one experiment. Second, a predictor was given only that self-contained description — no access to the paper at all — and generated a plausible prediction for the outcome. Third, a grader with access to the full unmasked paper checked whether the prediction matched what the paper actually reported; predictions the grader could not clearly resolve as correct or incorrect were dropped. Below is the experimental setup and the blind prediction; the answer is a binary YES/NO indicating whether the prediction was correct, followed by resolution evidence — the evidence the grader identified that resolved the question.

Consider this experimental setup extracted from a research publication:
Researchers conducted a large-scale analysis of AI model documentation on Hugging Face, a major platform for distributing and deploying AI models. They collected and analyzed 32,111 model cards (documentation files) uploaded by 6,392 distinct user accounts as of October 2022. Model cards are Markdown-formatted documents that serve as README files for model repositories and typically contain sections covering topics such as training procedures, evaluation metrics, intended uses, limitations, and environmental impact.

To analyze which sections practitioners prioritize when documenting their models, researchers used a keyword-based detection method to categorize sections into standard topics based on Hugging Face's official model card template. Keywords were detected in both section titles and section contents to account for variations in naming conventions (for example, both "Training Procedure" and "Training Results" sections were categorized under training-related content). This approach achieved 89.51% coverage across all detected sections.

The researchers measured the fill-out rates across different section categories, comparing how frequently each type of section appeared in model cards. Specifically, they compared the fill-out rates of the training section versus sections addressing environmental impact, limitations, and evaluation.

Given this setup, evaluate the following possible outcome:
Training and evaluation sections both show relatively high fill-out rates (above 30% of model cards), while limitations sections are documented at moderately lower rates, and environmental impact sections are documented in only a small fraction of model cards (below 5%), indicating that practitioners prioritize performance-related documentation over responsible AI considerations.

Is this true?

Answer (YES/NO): NO